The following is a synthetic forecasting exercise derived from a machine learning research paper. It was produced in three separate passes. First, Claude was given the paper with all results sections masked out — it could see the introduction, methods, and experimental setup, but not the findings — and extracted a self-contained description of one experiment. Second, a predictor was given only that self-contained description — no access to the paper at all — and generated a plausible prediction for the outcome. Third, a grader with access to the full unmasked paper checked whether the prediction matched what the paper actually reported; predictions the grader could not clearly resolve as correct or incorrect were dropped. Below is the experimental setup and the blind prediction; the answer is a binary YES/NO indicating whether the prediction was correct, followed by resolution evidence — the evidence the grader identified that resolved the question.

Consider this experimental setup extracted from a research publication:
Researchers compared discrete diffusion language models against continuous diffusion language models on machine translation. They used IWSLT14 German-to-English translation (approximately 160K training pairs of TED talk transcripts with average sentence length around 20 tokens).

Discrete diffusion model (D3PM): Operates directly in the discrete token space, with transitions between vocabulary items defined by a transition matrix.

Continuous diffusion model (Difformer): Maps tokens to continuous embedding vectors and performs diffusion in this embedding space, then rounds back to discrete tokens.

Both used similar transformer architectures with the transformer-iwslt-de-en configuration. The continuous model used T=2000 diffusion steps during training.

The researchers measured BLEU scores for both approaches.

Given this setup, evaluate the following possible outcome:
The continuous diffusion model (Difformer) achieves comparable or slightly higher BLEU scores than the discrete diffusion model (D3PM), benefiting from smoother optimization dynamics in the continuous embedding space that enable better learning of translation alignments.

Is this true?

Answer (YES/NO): NO